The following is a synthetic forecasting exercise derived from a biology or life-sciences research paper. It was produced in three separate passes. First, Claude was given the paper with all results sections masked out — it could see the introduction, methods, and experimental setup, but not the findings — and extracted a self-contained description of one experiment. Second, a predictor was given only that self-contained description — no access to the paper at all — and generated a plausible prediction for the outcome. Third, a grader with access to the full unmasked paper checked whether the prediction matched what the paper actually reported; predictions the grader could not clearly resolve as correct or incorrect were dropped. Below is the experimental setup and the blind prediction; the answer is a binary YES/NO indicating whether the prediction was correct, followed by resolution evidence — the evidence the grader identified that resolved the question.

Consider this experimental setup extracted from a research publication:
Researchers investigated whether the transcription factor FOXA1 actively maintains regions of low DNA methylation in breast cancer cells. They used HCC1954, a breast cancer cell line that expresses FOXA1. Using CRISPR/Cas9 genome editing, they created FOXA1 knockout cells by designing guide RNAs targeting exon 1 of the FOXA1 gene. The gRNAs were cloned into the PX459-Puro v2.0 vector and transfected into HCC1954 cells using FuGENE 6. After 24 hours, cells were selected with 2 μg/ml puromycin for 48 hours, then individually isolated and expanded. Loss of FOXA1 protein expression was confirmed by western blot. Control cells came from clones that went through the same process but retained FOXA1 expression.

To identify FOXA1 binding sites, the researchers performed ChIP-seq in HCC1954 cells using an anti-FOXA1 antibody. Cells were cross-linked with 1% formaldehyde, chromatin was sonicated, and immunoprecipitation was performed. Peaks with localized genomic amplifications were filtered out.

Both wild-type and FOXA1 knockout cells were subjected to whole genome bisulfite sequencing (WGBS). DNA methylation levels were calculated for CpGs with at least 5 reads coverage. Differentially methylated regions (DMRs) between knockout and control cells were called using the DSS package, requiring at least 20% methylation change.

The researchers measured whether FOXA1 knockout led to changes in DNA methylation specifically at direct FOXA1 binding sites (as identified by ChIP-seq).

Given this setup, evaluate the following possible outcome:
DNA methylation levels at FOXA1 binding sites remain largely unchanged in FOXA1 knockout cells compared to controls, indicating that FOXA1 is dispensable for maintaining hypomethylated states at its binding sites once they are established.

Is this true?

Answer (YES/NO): NO